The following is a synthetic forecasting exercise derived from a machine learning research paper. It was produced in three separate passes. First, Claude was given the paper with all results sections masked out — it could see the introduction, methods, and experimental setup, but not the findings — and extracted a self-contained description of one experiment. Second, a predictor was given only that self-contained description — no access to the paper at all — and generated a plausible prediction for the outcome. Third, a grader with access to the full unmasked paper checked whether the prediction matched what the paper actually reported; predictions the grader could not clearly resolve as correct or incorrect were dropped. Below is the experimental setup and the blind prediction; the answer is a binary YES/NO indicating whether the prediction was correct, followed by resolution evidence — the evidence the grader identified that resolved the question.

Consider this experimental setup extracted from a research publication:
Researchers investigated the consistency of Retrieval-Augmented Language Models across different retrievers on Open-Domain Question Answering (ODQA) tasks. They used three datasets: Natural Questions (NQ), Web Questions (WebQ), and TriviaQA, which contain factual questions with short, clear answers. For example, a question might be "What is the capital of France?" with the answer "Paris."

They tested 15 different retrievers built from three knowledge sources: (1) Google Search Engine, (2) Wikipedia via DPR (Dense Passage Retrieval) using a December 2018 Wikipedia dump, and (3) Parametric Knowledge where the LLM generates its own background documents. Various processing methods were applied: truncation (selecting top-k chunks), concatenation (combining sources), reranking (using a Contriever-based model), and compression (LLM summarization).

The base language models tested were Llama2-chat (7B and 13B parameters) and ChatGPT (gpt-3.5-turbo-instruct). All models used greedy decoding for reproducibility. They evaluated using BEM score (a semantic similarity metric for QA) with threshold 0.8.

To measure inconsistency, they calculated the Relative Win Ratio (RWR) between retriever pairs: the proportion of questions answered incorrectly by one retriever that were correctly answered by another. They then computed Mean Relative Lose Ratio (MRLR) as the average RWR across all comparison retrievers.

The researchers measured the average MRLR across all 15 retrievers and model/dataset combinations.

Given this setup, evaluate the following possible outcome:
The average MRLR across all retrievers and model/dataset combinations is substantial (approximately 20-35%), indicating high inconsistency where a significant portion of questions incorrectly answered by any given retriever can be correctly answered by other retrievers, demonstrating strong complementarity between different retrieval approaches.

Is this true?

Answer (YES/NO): NO